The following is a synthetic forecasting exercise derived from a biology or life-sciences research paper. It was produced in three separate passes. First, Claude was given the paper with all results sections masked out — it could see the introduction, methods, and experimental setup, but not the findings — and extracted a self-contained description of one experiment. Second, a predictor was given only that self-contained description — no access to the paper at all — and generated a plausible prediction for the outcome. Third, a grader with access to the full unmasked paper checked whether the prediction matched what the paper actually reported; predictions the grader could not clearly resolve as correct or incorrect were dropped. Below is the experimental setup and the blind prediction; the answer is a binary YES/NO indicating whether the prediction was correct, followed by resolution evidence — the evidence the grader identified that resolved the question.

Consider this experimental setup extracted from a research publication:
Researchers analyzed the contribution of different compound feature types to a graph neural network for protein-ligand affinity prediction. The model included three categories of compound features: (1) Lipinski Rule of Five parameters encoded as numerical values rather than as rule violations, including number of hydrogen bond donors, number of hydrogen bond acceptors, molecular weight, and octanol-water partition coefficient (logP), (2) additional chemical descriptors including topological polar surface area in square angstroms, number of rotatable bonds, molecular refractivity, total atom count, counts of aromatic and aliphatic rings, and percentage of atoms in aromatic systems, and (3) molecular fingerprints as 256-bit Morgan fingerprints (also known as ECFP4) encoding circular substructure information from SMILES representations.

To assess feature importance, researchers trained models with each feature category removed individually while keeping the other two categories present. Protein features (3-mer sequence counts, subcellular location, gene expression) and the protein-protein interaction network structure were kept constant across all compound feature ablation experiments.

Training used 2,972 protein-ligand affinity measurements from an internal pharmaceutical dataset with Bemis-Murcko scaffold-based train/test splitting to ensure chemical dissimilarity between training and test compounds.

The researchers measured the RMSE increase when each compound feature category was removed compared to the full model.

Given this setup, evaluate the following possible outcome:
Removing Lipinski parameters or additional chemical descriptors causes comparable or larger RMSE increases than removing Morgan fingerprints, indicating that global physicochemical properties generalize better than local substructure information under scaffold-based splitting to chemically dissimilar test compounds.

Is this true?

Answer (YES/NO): NO